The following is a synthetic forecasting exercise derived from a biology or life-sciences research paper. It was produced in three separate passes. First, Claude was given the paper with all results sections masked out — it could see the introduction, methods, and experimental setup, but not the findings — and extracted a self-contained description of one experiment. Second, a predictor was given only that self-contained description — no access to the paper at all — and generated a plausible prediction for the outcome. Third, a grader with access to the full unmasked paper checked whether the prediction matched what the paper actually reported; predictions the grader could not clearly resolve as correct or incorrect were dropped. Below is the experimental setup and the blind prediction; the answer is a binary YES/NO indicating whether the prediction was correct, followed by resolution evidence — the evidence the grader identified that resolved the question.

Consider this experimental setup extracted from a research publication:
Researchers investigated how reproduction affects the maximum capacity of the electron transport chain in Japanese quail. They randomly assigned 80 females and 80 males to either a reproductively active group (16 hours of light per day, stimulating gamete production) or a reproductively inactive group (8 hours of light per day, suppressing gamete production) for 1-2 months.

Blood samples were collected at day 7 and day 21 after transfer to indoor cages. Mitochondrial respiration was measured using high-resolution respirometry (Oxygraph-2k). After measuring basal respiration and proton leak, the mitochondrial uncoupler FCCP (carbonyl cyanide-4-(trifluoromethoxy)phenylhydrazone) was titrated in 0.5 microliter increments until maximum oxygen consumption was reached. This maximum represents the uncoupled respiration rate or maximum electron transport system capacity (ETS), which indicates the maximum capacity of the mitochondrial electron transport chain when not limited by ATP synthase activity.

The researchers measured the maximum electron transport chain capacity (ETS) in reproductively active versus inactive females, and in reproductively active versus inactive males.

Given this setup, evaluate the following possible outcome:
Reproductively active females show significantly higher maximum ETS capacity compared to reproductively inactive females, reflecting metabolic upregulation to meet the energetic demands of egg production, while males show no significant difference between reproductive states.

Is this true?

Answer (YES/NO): YES